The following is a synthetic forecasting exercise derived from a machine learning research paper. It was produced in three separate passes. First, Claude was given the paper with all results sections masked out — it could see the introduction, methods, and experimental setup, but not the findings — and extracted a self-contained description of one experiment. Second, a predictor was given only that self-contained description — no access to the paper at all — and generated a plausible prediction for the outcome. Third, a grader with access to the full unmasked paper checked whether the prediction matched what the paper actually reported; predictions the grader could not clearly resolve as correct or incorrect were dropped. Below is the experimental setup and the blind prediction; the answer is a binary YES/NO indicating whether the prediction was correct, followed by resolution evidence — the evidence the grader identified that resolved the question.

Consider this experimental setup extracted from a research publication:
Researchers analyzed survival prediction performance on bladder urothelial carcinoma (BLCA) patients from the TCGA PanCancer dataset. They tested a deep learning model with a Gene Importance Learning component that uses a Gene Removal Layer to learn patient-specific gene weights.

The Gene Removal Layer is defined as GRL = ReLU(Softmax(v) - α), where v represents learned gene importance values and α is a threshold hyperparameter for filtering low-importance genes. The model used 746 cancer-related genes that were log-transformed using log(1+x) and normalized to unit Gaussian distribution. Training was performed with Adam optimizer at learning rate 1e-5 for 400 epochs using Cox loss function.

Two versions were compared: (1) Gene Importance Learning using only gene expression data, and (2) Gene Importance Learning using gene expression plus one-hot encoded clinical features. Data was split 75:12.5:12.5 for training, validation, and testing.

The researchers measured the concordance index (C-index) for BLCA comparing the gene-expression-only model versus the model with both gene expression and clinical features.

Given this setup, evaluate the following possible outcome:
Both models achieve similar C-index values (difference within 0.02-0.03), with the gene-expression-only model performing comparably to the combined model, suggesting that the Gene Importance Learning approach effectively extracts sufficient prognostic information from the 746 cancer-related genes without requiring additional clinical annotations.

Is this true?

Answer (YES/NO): YES